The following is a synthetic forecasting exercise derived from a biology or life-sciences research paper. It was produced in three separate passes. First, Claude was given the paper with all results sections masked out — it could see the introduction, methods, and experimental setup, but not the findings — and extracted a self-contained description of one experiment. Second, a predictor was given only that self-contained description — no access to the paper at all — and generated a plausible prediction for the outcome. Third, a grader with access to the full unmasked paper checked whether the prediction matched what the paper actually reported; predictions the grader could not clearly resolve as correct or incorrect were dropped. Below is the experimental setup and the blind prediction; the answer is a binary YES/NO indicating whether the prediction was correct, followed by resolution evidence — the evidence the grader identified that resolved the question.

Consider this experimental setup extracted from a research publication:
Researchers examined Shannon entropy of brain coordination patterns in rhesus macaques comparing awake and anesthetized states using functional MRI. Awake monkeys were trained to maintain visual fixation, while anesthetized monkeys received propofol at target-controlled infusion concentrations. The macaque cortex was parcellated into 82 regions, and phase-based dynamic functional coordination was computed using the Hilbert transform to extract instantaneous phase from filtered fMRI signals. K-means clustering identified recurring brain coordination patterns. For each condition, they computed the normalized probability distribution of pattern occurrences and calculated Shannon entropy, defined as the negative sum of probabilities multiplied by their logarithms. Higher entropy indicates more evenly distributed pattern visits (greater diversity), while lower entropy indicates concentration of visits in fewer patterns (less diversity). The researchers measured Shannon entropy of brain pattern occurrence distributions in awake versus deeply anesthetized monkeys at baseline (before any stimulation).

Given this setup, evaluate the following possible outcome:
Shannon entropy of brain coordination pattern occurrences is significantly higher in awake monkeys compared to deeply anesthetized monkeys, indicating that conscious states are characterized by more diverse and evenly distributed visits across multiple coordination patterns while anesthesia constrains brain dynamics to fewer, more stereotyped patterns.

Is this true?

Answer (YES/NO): YES